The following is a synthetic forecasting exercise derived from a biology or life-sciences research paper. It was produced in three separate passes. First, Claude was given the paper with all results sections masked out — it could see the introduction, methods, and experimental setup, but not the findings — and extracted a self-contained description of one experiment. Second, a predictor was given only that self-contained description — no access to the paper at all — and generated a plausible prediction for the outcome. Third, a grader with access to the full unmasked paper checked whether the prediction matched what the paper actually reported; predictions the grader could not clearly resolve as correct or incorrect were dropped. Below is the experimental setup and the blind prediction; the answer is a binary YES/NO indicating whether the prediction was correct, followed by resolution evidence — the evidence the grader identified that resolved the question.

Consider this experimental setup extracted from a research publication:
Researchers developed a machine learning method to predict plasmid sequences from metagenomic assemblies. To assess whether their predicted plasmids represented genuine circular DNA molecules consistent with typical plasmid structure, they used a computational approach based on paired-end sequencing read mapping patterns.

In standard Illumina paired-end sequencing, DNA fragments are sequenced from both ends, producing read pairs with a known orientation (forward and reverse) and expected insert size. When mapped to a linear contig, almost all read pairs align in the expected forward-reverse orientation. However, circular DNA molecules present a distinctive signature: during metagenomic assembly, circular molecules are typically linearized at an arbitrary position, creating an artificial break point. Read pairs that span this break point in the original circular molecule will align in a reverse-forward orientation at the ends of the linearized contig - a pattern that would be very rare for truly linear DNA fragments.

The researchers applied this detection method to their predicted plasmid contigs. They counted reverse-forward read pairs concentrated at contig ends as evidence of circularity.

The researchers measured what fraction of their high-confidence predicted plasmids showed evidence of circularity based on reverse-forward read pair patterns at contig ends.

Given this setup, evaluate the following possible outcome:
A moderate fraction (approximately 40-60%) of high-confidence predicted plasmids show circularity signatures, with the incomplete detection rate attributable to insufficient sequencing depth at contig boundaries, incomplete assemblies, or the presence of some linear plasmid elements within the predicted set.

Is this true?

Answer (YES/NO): NO